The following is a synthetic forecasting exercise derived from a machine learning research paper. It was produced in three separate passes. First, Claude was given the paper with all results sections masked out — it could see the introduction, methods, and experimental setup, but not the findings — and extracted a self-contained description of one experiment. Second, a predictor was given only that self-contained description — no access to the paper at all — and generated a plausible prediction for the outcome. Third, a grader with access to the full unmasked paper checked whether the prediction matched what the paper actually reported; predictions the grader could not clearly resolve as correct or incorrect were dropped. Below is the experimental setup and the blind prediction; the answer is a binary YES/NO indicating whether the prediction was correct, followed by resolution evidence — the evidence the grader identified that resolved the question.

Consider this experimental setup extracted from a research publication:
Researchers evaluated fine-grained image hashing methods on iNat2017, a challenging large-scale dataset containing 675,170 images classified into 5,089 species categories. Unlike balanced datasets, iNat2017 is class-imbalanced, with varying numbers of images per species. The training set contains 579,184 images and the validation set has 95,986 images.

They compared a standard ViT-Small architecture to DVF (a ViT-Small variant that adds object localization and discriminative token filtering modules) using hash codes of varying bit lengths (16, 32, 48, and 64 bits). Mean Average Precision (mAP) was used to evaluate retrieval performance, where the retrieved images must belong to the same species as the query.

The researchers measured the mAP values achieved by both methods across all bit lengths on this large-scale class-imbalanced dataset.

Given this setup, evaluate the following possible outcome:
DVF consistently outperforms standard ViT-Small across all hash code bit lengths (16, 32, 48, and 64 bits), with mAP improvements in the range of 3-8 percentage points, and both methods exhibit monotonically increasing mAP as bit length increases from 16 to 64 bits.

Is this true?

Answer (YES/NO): NO